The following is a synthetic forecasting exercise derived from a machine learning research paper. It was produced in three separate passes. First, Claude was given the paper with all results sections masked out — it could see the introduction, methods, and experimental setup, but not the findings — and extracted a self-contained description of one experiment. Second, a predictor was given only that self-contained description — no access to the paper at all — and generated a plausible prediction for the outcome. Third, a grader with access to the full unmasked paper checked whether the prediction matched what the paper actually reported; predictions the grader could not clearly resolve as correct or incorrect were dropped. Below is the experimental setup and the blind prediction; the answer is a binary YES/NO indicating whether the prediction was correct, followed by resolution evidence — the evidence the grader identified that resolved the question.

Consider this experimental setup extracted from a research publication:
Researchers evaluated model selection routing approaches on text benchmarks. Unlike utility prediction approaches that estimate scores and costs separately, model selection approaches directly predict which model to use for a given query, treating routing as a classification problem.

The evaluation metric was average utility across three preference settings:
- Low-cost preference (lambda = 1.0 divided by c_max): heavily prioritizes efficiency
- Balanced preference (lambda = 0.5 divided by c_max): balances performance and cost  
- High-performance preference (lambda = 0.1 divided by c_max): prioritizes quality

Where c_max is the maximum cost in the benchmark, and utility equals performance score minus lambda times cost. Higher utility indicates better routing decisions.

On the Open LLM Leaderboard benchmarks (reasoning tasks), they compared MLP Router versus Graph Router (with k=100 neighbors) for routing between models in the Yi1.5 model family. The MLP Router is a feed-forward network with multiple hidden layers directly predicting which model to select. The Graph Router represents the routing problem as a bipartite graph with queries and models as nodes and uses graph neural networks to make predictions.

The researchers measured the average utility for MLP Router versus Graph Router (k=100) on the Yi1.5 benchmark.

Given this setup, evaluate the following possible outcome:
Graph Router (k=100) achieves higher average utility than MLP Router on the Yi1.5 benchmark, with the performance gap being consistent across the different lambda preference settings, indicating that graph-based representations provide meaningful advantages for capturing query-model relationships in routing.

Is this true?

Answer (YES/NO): NO